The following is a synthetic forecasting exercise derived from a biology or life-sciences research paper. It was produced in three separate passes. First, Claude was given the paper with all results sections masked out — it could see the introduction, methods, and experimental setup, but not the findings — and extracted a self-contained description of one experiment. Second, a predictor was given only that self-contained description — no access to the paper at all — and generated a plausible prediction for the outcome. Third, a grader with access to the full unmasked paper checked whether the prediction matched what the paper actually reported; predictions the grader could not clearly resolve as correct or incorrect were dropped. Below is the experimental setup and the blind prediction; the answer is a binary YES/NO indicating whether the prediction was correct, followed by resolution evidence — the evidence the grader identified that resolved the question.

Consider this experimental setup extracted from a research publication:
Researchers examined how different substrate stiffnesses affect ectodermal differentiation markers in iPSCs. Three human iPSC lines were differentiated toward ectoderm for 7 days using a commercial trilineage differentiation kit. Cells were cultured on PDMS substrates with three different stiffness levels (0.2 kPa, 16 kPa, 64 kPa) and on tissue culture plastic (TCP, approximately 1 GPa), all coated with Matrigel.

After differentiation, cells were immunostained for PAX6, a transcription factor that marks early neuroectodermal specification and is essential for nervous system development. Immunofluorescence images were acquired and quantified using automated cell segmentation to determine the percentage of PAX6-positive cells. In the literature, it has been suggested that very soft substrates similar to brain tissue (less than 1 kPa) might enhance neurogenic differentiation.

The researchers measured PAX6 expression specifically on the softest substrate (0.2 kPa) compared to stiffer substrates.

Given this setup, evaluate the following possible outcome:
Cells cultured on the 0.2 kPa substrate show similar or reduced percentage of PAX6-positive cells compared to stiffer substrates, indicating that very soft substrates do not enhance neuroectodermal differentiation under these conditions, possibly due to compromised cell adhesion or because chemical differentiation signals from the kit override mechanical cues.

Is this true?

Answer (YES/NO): YES